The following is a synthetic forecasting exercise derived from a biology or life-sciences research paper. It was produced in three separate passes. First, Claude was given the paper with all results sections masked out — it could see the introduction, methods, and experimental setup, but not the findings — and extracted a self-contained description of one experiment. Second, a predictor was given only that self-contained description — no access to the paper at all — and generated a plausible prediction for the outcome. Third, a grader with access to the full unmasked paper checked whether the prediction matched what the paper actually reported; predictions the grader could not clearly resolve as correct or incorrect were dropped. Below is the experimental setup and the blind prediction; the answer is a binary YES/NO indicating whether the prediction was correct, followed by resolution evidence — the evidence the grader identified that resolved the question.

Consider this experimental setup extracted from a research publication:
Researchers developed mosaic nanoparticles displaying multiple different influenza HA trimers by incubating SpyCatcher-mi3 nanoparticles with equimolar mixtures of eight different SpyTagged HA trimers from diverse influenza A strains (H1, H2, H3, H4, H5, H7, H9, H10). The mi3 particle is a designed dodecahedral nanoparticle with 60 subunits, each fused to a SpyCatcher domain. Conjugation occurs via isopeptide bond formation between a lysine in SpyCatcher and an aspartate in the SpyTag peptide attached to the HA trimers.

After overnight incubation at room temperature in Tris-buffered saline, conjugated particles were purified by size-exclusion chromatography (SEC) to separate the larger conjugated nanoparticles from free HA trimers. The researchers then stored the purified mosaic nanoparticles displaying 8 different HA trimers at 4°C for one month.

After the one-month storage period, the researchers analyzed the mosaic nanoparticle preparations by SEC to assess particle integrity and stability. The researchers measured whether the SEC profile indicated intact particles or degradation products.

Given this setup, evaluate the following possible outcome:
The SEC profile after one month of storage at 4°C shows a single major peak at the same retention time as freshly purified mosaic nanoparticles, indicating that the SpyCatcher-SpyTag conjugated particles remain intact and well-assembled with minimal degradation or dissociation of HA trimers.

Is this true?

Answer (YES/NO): YES